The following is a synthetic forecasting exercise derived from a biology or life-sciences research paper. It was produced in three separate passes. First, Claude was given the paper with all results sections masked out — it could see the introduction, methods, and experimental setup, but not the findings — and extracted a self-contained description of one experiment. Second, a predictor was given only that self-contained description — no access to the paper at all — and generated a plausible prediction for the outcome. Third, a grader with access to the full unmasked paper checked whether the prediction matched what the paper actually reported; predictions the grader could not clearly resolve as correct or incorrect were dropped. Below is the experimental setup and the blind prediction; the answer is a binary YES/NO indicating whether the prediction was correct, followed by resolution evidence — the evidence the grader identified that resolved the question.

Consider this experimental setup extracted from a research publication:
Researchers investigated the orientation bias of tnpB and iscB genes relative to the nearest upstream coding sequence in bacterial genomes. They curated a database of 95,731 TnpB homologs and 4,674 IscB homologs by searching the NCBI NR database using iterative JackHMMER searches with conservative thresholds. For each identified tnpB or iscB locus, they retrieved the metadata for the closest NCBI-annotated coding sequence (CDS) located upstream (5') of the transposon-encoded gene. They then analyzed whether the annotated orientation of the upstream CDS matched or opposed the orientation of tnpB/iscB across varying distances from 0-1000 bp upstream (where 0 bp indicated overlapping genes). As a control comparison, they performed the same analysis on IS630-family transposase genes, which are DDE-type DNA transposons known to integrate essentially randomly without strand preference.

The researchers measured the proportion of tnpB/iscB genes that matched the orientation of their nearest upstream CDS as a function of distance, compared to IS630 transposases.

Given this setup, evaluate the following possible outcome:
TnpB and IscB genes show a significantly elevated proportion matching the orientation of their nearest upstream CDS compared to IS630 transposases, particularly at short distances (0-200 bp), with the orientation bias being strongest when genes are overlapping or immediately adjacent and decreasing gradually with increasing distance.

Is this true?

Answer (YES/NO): NO